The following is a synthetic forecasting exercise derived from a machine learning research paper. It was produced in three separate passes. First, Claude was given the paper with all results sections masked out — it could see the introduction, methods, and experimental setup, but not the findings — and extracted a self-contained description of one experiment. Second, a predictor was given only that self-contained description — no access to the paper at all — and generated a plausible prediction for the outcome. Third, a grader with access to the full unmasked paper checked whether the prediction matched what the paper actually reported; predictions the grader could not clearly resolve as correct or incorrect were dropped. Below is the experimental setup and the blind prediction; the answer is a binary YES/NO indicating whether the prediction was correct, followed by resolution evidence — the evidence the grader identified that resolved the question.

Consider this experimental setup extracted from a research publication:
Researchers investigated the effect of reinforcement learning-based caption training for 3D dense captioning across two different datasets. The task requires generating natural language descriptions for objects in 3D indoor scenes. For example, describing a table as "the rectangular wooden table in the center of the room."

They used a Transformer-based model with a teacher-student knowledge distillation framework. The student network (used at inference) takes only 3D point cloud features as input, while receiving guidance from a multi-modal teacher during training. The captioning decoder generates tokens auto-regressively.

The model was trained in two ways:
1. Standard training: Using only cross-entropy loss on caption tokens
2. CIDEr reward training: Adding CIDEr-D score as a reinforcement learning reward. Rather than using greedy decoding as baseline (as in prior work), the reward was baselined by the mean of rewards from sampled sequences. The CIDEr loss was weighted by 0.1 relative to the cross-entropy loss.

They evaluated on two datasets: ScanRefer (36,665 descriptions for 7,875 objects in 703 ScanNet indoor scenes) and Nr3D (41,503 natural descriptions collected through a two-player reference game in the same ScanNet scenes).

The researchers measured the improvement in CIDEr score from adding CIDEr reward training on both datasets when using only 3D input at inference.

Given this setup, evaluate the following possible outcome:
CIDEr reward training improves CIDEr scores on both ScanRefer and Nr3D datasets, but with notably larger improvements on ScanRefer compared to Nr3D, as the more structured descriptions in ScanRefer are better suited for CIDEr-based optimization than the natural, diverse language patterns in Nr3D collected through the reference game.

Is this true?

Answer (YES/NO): YES